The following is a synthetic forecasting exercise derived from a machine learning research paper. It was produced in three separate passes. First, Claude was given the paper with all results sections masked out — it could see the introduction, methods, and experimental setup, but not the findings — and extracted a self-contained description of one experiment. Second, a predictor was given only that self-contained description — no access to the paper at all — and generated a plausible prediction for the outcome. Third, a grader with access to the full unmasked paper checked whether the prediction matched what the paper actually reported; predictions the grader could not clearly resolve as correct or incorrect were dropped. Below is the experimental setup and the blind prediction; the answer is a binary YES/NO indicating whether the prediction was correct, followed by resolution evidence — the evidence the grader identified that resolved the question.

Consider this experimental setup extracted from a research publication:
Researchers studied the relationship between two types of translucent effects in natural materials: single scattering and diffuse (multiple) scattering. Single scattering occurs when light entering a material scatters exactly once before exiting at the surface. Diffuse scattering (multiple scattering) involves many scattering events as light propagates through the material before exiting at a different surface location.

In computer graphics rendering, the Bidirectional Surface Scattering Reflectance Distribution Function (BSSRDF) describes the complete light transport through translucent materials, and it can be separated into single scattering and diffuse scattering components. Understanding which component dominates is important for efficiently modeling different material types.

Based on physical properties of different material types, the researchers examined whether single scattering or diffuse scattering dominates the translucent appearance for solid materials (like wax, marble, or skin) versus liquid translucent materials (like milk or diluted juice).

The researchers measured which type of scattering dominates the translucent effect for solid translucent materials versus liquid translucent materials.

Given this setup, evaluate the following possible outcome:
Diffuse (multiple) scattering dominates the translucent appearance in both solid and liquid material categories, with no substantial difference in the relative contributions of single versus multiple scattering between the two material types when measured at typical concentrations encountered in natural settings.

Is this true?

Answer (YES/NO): NO